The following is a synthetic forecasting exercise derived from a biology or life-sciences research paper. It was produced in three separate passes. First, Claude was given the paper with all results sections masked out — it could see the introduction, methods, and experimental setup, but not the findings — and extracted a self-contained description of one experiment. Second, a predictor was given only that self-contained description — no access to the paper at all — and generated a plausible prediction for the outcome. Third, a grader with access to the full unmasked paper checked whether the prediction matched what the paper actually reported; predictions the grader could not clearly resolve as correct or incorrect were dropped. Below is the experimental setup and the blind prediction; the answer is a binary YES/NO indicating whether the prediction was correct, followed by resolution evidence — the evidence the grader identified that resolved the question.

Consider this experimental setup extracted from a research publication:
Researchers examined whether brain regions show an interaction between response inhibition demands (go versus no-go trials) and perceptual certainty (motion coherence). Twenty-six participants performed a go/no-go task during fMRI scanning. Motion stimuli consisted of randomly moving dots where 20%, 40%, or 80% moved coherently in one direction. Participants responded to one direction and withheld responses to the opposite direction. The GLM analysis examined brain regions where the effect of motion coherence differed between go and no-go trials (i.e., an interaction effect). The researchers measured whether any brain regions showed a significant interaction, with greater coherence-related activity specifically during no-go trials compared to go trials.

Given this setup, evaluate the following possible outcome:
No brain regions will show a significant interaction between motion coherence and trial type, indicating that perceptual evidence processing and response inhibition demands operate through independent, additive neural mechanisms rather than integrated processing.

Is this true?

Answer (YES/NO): NO